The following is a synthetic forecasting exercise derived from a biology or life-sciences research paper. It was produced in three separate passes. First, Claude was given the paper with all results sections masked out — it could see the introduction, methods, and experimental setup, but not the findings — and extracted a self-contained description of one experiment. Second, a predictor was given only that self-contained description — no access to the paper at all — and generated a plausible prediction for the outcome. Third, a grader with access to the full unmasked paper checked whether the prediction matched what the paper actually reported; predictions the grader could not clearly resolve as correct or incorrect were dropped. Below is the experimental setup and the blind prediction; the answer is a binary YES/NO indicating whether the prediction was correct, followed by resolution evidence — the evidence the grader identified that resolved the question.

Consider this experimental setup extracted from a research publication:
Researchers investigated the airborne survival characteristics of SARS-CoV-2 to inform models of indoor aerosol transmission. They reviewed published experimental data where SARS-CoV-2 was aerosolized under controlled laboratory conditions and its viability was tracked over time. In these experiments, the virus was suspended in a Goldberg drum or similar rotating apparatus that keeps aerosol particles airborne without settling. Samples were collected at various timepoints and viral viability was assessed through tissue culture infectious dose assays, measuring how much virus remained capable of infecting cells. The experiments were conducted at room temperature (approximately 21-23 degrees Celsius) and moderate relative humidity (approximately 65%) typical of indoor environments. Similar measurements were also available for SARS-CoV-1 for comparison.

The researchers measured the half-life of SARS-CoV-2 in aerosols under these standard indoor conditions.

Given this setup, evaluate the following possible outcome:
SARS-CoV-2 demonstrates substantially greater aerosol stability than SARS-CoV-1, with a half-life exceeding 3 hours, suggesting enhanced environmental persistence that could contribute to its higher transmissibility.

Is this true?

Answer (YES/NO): NO